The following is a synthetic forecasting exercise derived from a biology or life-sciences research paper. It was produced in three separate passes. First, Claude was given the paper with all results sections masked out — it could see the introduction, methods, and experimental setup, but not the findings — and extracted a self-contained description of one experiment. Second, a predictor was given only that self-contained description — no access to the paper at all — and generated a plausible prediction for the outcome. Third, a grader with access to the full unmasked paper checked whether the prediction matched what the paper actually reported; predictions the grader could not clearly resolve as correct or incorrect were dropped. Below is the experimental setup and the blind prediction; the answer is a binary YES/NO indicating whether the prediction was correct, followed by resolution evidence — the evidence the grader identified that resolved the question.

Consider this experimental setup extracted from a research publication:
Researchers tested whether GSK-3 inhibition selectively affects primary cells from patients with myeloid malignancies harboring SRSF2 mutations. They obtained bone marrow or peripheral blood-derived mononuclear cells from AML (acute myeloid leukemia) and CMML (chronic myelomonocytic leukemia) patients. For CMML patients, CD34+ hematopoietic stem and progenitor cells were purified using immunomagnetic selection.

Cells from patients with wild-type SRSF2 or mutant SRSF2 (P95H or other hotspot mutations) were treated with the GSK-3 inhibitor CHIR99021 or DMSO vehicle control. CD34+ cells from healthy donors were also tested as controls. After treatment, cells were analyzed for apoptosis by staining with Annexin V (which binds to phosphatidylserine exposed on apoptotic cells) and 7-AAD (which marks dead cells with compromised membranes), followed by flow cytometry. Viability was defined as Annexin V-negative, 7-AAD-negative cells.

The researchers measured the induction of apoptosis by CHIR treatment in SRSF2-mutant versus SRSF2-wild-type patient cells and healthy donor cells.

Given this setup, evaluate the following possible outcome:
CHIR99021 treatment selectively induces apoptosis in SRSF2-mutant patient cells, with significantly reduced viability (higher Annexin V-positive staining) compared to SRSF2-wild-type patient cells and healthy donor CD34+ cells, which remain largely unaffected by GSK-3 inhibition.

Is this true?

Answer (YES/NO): YES